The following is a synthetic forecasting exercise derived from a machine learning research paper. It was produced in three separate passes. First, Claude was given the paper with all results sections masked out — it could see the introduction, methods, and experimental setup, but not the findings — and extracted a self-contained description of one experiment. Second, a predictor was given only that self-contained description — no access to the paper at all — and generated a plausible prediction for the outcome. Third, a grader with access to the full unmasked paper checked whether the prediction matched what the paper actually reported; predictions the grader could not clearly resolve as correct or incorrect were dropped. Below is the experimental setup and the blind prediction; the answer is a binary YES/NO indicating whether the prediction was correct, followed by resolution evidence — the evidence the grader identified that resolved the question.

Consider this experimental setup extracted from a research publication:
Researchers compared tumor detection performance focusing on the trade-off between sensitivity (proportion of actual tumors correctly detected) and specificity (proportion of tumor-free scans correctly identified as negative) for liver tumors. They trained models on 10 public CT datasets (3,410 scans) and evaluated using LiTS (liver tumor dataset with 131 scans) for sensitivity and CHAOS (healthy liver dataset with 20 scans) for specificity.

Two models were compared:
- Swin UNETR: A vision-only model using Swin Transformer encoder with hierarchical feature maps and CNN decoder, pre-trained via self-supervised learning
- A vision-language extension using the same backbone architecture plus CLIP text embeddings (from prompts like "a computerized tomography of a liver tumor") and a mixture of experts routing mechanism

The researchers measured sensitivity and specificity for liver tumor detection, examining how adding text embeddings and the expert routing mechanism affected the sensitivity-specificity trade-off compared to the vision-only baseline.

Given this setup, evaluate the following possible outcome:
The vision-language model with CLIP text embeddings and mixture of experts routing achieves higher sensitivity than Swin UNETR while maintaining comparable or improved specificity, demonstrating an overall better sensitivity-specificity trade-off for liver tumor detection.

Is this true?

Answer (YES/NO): NO